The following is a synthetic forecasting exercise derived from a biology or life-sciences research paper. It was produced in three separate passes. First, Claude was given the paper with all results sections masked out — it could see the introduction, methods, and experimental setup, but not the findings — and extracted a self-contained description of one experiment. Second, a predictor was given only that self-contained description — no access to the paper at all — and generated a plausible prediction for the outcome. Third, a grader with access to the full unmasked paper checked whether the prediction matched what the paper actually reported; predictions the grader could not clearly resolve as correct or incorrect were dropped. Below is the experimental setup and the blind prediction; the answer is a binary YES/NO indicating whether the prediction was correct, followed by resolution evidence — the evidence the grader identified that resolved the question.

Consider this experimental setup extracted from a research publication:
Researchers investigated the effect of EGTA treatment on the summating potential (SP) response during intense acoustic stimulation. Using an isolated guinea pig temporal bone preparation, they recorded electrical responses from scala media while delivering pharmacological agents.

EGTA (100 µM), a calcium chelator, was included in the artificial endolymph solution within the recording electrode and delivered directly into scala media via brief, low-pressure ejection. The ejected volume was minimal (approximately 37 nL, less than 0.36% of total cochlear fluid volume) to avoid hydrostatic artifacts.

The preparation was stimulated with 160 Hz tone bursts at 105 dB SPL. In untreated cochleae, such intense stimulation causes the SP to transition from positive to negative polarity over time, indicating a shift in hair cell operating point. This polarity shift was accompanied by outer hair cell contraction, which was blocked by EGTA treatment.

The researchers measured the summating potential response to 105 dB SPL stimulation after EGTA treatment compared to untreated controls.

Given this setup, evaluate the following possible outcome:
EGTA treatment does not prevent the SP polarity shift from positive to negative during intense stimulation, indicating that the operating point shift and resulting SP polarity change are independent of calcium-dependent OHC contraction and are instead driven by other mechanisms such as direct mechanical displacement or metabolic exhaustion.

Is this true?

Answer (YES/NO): NO